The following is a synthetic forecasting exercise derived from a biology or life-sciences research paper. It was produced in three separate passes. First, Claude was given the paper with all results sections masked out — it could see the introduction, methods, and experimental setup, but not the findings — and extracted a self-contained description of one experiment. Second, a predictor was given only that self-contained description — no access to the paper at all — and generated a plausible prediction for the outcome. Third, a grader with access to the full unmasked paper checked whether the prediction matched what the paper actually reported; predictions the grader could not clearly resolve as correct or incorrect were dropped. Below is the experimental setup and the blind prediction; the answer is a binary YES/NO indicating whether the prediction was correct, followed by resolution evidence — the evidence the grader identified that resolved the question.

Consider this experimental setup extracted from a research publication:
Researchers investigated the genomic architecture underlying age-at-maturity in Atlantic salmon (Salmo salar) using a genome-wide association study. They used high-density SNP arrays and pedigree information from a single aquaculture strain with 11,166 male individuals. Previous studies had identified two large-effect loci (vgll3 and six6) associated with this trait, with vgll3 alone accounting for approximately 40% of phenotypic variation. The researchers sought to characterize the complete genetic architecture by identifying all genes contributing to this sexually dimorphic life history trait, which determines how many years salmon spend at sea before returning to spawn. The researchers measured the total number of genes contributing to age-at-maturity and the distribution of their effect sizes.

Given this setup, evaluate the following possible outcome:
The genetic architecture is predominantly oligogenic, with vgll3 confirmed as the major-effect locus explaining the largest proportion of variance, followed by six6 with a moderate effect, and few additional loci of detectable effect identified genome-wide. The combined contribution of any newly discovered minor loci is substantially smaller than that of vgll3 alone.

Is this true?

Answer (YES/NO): NO